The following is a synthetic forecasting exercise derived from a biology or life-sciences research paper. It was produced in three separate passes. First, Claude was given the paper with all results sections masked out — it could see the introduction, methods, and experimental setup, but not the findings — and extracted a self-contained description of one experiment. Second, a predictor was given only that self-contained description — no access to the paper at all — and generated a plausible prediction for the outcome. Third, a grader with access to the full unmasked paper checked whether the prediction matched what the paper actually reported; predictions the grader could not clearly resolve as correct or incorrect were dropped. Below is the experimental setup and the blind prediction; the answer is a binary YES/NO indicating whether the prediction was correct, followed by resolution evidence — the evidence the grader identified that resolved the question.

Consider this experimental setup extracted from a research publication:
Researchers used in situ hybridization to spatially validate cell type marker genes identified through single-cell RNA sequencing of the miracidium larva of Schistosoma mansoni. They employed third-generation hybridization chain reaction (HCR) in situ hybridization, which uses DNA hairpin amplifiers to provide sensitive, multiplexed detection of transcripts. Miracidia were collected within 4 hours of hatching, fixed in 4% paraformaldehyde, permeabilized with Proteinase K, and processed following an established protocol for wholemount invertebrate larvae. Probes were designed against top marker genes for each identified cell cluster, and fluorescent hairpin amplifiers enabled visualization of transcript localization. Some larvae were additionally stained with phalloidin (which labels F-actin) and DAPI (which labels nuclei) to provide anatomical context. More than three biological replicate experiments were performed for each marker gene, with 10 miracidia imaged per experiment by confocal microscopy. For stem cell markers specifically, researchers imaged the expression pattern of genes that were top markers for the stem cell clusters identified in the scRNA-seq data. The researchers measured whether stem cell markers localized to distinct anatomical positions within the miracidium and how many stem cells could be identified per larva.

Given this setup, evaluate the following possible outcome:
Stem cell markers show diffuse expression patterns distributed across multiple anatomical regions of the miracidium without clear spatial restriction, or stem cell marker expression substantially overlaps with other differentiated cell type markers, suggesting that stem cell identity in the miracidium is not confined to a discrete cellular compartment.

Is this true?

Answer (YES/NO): NO